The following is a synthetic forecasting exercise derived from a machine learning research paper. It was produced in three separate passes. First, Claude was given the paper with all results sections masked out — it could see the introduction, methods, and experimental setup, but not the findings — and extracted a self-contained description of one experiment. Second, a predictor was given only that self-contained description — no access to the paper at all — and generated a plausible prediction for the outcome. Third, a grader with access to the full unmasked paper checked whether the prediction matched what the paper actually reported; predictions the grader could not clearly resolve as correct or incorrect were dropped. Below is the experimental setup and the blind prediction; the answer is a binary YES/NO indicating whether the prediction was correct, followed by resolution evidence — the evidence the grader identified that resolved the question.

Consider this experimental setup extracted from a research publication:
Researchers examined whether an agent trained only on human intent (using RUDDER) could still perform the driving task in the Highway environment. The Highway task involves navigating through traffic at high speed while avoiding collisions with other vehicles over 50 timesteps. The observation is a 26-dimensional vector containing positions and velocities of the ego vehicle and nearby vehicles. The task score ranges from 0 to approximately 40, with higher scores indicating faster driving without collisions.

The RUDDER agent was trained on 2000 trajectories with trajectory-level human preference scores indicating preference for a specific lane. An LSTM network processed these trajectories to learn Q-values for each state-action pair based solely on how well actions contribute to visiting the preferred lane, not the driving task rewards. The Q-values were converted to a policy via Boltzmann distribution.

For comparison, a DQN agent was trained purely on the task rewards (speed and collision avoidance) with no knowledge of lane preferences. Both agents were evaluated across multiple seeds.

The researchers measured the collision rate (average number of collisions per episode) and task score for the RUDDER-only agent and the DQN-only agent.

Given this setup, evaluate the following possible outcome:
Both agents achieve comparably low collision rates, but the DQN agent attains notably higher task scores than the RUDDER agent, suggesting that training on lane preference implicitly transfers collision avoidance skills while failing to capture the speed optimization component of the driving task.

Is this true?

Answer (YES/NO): NO